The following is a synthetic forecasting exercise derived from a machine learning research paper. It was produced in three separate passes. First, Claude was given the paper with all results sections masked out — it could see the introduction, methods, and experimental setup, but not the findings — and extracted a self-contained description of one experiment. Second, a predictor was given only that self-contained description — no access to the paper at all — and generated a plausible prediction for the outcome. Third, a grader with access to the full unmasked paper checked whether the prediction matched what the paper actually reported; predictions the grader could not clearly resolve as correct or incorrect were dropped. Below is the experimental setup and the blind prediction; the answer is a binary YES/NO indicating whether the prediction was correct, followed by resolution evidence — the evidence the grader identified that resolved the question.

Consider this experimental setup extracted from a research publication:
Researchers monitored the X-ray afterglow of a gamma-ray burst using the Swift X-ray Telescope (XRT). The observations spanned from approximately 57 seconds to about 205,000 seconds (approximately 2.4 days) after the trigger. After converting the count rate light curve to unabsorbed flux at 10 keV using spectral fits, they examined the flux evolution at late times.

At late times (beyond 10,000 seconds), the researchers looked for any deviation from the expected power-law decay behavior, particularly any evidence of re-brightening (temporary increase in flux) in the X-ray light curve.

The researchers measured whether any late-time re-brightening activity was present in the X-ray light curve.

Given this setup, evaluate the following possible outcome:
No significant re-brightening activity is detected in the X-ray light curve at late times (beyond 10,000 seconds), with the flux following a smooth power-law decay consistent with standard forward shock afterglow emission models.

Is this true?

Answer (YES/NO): NO